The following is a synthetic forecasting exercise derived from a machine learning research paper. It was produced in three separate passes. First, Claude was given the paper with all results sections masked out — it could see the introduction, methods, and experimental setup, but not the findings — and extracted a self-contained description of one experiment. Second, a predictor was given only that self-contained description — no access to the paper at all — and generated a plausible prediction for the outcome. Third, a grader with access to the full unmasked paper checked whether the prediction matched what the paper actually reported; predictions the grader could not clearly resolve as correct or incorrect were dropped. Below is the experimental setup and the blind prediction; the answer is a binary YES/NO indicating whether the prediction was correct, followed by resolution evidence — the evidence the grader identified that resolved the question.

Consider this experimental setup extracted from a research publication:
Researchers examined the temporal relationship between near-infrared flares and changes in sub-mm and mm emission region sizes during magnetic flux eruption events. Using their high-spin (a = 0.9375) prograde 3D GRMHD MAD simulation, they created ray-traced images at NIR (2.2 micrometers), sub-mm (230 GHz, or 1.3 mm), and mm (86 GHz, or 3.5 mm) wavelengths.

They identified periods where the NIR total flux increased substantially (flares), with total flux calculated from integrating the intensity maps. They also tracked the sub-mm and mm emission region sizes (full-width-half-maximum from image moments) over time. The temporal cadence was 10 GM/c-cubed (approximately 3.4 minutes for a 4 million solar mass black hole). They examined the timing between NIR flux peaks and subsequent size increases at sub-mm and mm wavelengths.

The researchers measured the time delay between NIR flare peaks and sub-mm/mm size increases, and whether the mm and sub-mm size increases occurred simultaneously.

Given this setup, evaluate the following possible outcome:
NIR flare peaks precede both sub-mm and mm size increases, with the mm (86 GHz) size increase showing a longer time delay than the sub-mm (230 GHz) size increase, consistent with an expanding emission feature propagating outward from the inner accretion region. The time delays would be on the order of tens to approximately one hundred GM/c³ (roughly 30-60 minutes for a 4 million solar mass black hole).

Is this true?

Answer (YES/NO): YES